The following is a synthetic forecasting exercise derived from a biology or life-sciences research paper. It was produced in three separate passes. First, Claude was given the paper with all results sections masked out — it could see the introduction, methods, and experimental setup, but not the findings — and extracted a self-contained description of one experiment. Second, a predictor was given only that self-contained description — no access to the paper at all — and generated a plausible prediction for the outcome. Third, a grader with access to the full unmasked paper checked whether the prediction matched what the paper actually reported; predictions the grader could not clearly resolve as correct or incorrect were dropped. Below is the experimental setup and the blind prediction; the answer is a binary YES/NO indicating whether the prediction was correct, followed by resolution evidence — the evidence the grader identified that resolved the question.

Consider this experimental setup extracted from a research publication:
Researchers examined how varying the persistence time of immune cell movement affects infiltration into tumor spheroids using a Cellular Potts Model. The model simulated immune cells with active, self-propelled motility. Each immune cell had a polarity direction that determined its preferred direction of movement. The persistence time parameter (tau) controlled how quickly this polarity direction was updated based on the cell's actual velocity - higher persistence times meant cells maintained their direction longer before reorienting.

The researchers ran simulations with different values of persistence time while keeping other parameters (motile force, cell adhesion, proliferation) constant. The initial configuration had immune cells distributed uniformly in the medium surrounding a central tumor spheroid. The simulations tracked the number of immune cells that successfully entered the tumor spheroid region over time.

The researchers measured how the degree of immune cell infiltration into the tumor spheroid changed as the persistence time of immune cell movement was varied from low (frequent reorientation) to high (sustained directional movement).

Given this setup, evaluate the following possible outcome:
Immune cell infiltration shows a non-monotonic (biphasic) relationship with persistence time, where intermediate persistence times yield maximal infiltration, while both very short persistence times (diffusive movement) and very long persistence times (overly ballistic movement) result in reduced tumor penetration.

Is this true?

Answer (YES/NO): YES